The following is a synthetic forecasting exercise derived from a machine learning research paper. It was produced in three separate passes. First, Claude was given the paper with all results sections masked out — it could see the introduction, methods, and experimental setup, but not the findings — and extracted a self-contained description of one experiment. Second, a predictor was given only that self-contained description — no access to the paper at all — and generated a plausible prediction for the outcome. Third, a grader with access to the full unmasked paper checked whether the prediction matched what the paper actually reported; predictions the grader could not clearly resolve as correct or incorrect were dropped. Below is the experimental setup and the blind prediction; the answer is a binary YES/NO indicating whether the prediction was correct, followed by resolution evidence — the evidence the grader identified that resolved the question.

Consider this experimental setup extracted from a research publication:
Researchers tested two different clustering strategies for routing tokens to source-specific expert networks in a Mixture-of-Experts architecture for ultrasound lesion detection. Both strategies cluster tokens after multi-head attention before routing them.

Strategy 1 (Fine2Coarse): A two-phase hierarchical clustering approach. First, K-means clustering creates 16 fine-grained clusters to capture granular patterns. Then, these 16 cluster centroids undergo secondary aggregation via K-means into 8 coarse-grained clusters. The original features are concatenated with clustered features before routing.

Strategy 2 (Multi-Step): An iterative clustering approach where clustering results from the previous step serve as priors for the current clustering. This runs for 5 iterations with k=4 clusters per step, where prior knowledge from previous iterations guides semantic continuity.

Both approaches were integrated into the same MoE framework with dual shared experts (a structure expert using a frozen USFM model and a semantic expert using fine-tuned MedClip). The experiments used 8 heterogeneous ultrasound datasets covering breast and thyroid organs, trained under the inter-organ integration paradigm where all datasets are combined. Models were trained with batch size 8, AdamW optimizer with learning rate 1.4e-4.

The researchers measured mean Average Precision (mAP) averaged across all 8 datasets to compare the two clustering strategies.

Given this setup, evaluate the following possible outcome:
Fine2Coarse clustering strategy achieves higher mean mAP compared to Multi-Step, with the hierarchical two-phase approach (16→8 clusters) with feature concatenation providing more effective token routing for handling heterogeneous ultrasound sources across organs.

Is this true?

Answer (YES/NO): YES